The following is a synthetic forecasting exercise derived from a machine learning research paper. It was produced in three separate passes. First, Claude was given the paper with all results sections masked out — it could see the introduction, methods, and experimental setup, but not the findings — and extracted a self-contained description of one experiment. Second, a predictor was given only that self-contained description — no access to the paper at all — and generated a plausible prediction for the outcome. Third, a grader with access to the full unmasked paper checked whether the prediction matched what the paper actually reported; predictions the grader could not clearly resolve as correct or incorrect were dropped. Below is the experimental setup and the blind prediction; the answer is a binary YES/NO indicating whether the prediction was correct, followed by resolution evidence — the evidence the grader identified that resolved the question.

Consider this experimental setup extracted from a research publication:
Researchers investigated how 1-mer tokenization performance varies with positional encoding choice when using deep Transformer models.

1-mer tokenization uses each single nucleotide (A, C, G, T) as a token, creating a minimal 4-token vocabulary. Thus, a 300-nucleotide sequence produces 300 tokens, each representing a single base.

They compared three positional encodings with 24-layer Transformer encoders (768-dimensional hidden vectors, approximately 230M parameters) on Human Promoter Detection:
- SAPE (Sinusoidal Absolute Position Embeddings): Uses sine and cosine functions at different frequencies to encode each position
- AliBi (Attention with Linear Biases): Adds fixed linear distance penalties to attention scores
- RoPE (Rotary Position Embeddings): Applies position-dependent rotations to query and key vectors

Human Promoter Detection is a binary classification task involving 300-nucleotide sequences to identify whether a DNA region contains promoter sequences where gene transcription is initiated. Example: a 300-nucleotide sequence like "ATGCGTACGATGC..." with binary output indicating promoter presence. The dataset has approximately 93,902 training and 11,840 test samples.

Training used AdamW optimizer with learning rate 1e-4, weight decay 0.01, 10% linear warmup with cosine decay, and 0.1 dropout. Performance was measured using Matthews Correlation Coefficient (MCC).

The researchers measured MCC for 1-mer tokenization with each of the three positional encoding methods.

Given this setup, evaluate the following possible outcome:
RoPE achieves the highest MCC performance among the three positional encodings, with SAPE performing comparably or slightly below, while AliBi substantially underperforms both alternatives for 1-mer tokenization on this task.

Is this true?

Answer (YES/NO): NO